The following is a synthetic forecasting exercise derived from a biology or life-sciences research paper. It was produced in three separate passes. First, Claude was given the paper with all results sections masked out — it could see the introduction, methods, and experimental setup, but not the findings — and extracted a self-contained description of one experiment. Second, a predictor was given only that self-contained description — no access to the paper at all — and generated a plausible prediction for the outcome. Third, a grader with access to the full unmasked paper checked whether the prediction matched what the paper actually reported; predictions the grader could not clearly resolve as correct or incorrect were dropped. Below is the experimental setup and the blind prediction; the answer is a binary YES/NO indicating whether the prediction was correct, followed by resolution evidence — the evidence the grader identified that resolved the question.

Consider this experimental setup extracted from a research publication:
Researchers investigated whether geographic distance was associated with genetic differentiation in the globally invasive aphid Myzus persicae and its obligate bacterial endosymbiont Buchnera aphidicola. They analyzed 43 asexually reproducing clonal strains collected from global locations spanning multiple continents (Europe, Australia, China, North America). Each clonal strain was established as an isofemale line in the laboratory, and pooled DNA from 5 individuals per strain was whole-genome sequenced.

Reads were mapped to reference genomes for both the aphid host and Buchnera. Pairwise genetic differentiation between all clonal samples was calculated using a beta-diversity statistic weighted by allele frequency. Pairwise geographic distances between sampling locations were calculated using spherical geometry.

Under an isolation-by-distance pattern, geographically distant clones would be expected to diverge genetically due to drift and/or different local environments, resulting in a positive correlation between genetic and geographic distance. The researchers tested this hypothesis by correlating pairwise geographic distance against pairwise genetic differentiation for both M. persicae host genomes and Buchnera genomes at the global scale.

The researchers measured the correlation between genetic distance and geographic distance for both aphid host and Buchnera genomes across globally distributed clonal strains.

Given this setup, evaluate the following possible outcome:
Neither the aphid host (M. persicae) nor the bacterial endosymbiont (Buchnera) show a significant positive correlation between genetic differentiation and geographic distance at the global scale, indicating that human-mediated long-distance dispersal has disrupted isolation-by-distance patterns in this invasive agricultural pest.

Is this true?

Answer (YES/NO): YES